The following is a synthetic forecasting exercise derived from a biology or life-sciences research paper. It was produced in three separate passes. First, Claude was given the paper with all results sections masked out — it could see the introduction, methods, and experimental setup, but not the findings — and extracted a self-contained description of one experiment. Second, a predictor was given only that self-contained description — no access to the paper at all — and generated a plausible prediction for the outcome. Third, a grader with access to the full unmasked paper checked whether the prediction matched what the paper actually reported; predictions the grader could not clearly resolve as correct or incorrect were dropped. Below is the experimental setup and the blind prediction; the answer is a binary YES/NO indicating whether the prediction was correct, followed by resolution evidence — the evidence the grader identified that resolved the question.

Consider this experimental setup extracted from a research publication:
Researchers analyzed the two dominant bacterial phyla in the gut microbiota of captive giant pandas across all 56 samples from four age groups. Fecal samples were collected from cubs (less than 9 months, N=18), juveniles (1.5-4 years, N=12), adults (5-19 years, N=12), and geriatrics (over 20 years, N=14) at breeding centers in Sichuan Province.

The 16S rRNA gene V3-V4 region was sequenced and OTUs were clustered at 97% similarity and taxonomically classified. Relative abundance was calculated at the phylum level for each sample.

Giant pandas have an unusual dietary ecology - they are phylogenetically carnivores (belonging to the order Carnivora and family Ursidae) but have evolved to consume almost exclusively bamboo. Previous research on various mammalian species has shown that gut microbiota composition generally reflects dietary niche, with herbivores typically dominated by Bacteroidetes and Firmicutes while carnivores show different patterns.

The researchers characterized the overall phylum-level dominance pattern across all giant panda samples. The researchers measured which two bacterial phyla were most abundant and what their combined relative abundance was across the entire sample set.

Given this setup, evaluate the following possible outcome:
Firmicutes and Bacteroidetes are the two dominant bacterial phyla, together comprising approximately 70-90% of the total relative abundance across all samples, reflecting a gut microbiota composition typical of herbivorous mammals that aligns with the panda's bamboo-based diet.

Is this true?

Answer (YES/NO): NO